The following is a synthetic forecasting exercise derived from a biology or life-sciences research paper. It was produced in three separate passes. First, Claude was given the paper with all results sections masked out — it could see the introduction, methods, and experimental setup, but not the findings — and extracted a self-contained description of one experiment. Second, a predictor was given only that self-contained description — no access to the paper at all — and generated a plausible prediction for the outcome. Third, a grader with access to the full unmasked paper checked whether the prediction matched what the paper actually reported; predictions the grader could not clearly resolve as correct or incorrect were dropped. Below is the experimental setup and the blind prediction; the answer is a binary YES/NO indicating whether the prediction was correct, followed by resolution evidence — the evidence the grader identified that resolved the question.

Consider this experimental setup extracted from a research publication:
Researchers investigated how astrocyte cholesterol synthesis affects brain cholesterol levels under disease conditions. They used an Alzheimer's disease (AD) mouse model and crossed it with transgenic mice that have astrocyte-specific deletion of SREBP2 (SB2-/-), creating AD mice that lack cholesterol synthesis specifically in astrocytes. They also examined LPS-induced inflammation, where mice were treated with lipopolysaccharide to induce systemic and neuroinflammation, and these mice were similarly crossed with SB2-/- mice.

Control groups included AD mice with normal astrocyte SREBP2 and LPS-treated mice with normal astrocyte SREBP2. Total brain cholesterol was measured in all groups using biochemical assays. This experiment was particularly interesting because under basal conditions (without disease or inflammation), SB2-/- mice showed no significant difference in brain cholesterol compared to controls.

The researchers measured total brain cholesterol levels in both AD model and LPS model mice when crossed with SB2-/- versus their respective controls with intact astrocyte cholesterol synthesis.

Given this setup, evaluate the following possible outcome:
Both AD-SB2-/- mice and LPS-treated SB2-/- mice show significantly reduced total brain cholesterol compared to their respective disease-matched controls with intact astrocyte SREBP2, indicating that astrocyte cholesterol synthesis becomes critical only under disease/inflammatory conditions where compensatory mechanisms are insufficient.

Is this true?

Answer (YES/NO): YES